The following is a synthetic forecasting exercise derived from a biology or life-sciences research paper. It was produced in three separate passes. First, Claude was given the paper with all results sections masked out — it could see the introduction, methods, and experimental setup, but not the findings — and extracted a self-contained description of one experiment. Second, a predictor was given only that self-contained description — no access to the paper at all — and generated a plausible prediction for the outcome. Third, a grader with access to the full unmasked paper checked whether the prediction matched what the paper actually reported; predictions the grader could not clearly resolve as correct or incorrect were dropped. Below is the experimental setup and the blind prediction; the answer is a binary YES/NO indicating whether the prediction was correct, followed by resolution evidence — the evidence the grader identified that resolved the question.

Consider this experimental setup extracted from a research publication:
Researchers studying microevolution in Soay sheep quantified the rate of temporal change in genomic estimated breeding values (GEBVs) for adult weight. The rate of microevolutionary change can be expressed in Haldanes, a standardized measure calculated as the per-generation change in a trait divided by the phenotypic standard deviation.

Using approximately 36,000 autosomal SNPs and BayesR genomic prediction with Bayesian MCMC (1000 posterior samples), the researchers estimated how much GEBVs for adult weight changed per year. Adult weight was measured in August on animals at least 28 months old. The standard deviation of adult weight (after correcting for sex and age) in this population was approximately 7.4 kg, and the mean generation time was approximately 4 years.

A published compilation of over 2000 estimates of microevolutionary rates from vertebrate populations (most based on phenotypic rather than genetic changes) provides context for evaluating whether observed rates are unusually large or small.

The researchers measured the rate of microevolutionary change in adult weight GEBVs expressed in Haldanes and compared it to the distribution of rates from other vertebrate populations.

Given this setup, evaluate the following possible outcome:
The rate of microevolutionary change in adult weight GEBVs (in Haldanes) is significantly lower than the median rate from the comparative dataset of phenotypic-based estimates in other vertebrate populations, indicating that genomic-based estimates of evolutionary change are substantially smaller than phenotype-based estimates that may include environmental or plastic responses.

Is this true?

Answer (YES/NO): NO